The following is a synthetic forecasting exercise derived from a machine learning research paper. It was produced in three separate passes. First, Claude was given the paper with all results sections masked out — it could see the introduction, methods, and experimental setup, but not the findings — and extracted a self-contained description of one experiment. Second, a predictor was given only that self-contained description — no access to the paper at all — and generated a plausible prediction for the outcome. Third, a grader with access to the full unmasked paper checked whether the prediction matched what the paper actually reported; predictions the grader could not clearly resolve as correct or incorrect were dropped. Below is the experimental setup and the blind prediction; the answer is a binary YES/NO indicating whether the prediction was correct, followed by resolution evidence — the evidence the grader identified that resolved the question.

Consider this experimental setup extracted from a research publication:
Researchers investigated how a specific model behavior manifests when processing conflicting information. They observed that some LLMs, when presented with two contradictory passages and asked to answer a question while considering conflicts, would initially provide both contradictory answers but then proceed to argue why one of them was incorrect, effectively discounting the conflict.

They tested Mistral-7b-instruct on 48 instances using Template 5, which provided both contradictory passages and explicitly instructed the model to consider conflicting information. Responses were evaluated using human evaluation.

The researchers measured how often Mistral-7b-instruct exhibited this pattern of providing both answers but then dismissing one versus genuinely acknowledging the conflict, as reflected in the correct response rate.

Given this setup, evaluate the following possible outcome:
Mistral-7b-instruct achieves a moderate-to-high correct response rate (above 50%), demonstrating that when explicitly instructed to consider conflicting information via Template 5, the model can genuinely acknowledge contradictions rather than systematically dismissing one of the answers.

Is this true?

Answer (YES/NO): NO